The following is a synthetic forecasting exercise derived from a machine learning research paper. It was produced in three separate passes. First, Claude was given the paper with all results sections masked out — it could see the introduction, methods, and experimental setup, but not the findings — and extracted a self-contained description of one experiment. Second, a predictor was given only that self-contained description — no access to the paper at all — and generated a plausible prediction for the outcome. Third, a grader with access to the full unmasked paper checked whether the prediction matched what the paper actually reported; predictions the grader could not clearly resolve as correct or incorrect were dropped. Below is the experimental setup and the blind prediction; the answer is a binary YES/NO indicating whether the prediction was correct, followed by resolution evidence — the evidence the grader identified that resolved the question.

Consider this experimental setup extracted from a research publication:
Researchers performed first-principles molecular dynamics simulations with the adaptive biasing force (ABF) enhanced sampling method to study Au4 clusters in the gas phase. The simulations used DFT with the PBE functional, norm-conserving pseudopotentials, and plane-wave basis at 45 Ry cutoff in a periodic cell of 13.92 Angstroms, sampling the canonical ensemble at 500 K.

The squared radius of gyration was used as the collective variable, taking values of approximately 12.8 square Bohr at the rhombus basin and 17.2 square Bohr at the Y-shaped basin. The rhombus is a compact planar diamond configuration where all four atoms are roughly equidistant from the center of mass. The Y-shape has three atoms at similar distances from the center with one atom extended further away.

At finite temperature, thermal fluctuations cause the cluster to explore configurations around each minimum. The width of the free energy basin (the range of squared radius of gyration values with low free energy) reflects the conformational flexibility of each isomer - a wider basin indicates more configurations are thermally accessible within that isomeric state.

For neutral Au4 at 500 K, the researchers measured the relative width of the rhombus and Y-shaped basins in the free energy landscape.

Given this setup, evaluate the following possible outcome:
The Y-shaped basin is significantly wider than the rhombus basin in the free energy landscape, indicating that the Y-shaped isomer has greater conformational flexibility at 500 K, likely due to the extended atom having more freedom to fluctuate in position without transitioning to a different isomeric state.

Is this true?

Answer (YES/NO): YES